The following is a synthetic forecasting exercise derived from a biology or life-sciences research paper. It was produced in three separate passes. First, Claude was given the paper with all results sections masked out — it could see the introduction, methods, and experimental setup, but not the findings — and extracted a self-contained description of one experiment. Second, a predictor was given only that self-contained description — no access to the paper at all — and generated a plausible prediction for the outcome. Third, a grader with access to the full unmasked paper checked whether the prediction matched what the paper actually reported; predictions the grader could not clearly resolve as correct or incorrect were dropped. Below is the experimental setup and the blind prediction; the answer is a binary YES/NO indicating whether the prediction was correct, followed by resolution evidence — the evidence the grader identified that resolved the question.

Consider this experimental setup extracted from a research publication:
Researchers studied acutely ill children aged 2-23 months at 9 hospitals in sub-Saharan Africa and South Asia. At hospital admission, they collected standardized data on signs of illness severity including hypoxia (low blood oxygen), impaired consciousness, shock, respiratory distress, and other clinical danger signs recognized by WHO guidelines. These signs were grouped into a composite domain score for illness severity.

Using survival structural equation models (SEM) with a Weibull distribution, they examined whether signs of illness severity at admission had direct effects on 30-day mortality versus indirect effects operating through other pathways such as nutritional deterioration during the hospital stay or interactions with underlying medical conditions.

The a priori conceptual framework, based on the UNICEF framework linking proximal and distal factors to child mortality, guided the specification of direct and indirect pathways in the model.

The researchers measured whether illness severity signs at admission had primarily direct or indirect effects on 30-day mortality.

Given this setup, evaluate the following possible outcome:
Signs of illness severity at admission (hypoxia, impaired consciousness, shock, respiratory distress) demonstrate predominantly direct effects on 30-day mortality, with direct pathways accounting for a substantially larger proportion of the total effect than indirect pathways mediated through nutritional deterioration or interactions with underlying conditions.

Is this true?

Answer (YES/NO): YES